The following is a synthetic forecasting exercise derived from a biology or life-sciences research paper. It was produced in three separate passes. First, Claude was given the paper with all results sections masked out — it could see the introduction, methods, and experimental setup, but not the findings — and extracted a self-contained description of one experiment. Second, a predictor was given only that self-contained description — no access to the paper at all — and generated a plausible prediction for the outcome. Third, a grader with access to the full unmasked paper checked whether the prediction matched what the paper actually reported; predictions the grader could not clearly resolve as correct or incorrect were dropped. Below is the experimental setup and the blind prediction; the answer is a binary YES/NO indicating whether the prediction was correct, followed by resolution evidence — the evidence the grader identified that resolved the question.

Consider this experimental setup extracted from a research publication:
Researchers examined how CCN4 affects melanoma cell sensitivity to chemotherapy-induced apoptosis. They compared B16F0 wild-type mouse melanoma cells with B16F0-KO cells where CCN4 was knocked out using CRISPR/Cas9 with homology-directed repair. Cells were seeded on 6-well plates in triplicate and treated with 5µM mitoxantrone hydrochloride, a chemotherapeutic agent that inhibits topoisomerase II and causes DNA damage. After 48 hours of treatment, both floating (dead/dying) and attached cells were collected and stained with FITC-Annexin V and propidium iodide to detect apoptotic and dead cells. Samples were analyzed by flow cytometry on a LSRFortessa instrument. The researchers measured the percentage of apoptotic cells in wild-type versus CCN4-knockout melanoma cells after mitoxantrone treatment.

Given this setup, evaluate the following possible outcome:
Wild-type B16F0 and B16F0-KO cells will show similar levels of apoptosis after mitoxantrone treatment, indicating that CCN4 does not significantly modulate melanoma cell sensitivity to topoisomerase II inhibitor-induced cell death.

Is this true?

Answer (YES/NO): NO